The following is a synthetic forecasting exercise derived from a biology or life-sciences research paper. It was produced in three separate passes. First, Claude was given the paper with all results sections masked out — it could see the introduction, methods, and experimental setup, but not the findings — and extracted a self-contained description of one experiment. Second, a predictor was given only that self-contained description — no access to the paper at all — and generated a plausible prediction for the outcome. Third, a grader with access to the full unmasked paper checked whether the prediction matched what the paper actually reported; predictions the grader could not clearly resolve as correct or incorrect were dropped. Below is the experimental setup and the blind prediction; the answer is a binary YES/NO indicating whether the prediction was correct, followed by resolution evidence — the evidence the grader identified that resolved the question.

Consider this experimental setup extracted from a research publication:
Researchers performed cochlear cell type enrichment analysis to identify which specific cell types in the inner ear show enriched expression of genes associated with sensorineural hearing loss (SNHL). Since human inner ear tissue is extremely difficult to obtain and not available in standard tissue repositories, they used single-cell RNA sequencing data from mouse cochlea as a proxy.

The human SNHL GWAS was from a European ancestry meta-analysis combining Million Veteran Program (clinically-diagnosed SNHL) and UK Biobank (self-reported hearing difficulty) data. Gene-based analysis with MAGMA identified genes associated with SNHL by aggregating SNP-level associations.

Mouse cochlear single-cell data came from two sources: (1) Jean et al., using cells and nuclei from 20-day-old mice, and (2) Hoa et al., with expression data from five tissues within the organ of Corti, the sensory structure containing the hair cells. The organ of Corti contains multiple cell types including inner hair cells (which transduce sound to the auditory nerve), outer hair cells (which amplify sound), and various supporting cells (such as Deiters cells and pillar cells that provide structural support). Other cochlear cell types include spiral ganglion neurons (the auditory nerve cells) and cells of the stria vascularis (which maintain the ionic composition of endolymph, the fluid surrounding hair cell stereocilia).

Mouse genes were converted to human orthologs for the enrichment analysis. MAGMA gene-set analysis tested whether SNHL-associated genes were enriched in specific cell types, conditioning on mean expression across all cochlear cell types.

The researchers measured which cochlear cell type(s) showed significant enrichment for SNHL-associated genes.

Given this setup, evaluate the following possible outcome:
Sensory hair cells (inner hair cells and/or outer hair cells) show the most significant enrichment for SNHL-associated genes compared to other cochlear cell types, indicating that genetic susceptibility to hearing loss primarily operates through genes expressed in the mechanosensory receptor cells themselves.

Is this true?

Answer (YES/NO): NO